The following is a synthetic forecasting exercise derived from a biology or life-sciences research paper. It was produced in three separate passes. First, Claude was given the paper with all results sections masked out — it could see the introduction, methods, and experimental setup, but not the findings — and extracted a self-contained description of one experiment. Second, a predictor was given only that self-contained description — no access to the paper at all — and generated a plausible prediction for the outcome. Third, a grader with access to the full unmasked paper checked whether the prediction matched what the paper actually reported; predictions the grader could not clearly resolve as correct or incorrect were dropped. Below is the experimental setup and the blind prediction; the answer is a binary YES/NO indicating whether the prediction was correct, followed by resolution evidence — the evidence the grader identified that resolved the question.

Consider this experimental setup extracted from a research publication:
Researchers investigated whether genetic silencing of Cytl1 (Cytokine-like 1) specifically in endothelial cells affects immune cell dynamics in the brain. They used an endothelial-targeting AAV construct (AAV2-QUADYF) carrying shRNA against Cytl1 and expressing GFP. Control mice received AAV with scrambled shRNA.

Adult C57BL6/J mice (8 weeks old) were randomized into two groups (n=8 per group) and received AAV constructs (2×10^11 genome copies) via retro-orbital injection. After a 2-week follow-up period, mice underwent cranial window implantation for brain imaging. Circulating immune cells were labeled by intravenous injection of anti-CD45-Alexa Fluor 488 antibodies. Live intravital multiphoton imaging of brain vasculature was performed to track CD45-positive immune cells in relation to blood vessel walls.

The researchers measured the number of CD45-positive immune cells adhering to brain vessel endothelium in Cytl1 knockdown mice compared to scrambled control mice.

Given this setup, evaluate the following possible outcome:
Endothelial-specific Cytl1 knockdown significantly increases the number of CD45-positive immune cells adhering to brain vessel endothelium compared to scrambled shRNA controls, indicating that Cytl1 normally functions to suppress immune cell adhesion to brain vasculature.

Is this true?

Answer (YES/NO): YES